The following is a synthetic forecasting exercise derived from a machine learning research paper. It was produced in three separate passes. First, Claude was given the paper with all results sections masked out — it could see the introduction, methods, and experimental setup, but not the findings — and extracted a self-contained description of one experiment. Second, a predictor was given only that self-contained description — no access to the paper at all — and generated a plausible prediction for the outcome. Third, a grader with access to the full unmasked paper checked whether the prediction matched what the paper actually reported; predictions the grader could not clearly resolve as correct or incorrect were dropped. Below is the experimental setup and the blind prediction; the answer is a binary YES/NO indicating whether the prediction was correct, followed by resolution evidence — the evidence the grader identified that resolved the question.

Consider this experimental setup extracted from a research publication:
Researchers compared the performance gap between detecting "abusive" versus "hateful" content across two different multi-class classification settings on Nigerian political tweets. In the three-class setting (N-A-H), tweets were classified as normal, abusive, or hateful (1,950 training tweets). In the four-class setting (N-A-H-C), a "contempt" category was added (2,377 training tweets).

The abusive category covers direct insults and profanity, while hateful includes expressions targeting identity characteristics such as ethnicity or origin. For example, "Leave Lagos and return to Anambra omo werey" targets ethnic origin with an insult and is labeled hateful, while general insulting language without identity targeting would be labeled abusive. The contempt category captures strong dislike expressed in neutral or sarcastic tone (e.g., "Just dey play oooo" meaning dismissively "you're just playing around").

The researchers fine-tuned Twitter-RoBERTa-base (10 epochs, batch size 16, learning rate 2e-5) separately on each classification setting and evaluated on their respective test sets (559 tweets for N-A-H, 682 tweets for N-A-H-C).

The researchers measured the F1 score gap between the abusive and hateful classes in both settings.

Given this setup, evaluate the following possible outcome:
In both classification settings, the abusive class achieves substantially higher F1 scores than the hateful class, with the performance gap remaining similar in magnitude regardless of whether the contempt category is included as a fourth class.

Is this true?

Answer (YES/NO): YES